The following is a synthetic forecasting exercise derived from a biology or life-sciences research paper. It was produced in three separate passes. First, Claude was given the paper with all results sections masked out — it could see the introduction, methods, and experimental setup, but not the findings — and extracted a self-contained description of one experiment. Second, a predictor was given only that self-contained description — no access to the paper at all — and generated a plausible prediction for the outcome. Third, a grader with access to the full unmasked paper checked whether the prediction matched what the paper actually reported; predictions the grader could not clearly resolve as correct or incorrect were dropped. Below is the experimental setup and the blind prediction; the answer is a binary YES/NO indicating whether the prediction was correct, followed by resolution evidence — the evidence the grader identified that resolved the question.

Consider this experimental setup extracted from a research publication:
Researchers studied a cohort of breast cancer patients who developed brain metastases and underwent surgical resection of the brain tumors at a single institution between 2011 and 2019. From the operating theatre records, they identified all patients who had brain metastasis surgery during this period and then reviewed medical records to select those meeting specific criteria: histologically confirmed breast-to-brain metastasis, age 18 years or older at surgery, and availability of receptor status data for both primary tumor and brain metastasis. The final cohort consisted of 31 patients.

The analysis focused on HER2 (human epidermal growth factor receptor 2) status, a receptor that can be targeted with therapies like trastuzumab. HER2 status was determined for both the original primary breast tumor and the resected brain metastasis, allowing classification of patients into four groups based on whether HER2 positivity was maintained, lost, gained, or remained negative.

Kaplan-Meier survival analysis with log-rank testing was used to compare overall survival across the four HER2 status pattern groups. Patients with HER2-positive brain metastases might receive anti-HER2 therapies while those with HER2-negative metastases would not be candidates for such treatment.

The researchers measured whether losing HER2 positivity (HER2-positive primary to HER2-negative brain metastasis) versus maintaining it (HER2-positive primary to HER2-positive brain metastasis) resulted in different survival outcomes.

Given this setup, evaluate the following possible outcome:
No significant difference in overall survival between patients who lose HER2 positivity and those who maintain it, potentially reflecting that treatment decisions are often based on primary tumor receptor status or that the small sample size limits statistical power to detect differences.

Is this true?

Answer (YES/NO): NO